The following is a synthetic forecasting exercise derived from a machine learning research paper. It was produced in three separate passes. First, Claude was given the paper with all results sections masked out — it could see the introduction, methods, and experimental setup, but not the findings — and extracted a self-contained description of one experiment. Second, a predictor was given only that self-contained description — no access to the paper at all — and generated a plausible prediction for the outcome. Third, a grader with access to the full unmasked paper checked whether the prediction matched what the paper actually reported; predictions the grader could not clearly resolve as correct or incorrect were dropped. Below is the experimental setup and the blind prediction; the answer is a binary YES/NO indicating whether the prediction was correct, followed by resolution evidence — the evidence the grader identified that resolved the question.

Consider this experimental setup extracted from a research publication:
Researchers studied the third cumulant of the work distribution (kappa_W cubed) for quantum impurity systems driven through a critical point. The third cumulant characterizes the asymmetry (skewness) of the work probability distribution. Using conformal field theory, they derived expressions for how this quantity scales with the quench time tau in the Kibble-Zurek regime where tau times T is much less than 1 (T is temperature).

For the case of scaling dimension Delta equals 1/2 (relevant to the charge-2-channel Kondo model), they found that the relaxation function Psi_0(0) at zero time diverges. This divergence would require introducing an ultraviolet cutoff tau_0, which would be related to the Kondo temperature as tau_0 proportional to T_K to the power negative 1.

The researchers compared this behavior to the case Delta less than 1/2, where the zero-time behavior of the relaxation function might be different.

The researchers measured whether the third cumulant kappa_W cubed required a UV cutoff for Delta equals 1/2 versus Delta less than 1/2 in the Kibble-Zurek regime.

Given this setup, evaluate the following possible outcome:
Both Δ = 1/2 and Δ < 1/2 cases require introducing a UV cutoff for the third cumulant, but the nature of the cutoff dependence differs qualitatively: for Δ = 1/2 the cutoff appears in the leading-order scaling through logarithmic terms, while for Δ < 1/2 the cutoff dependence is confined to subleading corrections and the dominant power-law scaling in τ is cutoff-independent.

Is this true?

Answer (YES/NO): NO